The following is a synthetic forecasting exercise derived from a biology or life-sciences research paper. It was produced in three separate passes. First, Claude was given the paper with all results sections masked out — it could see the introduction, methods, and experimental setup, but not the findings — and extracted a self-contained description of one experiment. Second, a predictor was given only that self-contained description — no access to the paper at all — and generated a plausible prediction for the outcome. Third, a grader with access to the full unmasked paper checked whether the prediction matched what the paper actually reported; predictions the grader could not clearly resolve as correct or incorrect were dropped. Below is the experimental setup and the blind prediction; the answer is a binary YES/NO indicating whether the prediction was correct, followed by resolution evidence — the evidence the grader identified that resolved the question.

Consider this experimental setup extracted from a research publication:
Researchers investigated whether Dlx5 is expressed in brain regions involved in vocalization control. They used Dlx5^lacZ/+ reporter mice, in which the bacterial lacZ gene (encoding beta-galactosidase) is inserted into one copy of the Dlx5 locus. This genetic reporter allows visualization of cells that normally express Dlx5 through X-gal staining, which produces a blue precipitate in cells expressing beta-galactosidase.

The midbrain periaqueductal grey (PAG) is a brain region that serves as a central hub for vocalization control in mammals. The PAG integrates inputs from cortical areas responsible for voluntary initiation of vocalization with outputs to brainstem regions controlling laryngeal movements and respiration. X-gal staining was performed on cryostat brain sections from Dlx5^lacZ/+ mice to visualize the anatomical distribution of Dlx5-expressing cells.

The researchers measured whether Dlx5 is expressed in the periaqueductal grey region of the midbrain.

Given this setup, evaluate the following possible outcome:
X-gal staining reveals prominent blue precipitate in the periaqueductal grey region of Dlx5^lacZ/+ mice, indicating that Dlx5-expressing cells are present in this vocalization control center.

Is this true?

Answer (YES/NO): NO